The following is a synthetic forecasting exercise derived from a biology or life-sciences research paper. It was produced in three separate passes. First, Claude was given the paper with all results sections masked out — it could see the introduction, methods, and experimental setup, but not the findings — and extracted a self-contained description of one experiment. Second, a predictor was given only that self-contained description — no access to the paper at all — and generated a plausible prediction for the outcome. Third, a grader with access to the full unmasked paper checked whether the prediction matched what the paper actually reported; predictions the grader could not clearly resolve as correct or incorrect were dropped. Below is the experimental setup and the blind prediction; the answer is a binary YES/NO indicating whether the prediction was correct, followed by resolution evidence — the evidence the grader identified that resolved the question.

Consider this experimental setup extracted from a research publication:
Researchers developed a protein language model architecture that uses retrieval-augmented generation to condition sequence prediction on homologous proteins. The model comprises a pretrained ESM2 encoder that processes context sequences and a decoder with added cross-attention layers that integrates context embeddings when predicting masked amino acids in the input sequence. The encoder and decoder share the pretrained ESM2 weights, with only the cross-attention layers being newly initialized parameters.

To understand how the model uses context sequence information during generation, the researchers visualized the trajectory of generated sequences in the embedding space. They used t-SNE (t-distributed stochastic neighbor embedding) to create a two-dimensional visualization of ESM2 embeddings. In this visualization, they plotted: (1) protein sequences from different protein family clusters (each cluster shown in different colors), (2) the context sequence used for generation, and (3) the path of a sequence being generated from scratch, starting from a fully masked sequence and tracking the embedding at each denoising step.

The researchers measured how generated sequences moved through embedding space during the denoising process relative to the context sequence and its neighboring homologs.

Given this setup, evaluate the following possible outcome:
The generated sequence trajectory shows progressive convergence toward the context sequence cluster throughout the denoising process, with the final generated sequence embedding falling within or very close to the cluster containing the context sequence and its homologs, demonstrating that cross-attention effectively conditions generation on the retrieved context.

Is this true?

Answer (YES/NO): YES